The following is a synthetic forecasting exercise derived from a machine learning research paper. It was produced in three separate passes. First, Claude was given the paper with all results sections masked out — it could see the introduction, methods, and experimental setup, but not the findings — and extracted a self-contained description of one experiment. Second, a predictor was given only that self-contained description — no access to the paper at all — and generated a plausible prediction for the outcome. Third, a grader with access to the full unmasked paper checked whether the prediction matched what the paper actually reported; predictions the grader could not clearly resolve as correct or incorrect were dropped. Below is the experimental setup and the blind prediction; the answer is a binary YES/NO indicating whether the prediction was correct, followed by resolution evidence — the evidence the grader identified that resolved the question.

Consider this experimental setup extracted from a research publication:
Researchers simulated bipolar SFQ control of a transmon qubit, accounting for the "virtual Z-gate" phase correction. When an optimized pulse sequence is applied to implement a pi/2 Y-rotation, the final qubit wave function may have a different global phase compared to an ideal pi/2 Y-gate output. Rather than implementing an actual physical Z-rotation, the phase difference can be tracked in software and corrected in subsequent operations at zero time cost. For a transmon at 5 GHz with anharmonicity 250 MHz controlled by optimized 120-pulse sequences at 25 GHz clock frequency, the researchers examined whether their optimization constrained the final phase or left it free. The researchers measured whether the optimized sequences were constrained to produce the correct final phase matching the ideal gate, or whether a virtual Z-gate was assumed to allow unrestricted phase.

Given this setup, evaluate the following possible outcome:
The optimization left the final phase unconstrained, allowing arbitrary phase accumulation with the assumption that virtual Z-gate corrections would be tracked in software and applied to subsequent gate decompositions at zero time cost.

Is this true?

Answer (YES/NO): YES